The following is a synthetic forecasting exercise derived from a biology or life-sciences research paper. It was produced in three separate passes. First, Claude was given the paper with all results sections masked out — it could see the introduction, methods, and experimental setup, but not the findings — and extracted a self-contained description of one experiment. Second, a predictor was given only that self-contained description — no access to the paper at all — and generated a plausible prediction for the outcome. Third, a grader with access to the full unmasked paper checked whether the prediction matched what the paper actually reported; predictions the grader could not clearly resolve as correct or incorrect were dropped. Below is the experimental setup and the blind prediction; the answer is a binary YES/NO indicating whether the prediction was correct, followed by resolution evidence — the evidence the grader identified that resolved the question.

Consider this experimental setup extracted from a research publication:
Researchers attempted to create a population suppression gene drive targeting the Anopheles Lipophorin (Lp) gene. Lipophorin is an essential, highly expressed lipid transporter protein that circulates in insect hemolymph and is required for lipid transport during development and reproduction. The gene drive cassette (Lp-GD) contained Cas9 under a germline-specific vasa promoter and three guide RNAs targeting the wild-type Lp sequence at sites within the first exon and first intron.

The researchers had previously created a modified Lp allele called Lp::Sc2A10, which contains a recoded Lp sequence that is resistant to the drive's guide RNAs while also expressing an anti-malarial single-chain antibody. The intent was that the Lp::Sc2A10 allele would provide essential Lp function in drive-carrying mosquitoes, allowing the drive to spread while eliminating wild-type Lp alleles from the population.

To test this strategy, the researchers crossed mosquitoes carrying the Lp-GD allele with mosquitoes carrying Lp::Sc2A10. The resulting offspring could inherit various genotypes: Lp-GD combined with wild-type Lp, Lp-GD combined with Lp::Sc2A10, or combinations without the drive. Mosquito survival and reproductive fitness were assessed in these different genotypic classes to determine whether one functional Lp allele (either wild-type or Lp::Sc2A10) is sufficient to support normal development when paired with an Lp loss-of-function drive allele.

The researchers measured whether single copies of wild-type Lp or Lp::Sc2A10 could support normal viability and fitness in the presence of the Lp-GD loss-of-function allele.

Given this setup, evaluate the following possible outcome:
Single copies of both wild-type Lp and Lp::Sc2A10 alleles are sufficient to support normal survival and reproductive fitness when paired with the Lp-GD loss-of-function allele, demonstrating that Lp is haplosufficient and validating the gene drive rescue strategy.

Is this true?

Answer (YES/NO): NO